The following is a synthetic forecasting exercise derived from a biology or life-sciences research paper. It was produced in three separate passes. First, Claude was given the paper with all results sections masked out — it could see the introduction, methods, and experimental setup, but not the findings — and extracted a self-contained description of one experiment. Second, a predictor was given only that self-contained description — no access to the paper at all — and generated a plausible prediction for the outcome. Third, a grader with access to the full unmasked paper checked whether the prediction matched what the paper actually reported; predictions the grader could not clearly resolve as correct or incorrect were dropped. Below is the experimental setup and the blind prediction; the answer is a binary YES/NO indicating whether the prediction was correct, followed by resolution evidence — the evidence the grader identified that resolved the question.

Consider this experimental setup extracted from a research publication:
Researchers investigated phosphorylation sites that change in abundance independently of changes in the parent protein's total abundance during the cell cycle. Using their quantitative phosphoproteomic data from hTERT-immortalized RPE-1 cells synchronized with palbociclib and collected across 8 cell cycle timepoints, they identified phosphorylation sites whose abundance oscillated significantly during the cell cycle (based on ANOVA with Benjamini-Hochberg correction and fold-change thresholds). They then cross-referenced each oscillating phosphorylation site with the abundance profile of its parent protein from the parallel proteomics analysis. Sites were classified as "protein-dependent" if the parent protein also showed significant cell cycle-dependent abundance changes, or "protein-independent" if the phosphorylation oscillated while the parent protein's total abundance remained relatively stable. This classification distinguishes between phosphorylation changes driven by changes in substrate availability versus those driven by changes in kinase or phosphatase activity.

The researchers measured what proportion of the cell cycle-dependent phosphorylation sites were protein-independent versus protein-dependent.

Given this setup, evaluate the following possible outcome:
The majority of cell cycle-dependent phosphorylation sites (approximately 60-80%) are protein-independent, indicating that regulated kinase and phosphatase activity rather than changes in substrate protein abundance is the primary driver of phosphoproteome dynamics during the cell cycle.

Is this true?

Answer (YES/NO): NO